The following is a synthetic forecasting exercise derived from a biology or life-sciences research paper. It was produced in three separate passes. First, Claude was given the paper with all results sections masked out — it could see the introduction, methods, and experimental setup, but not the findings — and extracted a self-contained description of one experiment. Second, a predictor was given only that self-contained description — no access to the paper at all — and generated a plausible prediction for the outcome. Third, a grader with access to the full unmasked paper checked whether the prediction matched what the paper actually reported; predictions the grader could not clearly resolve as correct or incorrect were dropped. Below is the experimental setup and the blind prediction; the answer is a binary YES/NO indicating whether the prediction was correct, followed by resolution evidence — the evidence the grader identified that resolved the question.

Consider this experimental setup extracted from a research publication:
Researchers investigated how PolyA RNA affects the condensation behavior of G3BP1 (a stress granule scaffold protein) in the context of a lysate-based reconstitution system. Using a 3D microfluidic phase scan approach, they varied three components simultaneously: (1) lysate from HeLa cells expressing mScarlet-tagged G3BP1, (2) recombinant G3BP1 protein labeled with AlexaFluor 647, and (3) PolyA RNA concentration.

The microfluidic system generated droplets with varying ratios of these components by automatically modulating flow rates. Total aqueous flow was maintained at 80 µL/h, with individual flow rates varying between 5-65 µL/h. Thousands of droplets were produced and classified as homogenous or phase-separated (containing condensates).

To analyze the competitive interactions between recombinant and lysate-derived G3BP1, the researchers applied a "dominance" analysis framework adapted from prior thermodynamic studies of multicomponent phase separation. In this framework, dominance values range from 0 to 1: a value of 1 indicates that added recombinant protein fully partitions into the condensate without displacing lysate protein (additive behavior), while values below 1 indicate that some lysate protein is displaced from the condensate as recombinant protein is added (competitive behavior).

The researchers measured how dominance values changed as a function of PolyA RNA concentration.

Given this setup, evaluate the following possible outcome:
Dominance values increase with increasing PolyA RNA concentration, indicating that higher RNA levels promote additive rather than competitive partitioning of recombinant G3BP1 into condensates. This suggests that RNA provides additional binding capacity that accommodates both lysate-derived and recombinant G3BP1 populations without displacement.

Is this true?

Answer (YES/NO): YES